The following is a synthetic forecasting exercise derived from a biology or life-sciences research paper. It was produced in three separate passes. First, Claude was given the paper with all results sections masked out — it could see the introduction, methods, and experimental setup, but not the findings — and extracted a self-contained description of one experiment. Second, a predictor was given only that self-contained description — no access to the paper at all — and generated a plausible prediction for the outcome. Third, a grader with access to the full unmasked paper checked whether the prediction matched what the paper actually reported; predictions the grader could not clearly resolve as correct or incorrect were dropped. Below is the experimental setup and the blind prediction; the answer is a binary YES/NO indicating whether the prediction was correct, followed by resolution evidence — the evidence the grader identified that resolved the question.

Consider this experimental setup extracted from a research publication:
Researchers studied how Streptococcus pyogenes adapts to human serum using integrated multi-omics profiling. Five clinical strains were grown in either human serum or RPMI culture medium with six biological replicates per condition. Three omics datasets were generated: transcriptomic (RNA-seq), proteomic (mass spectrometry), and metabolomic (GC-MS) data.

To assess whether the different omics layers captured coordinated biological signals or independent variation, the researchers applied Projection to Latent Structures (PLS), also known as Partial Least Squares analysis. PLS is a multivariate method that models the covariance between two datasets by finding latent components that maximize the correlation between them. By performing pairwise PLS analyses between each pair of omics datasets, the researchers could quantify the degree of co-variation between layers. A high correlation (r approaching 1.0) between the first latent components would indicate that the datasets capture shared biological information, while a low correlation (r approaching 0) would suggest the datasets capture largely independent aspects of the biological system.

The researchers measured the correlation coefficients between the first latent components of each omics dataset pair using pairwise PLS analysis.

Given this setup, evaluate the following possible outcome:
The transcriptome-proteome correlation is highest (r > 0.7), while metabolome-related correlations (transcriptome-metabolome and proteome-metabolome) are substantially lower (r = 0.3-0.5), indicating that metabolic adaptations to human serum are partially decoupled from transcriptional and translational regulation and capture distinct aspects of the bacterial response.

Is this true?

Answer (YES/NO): NO